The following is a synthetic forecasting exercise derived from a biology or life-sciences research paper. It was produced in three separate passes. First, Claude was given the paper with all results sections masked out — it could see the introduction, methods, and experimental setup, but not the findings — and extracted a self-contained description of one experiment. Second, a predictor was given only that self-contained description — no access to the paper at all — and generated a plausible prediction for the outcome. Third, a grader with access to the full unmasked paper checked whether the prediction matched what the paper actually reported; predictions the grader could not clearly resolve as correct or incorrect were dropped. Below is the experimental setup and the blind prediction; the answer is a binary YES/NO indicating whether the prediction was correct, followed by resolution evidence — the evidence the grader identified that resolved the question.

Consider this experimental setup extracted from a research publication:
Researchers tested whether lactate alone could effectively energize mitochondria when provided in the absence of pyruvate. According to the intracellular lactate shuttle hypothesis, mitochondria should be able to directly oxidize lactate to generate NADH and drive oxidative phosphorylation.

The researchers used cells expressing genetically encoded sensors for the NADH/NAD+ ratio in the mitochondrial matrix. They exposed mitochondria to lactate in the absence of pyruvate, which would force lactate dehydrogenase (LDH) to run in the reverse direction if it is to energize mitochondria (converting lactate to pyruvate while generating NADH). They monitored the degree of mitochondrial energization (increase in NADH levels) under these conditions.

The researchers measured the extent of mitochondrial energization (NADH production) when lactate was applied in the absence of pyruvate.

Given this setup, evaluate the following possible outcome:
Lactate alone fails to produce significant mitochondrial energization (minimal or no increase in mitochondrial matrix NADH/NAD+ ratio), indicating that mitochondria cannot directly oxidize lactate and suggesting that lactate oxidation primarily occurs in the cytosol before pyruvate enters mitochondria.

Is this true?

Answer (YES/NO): YES